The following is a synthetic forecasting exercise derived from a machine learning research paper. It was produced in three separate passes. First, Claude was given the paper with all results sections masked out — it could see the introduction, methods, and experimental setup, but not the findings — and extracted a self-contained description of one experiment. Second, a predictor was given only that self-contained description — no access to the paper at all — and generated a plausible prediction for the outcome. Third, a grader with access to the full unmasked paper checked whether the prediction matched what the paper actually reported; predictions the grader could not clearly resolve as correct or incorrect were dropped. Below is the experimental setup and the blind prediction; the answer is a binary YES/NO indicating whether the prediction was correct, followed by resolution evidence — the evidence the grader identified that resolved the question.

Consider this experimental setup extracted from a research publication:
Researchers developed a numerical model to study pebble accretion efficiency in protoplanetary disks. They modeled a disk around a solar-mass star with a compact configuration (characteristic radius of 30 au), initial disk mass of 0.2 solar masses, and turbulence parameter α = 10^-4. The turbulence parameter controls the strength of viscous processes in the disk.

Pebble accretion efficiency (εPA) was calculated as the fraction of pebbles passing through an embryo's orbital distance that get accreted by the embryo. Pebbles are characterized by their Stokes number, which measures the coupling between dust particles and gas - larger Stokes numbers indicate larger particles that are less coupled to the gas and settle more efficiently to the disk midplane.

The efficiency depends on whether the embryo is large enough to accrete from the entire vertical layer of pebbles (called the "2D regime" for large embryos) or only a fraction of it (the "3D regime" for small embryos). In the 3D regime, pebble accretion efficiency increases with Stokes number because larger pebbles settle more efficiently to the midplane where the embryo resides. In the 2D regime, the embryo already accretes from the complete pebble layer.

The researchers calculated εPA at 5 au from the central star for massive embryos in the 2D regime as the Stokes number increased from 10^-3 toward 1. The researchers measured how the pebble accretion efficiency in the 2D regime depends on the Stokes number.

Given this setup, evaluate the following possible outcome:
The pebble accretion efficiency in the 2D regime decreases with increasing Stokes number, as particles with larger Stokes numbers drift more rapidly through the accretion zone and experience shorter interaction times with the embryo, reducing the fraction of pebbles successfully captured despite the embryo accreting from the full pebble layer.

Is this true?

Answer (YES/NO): NO